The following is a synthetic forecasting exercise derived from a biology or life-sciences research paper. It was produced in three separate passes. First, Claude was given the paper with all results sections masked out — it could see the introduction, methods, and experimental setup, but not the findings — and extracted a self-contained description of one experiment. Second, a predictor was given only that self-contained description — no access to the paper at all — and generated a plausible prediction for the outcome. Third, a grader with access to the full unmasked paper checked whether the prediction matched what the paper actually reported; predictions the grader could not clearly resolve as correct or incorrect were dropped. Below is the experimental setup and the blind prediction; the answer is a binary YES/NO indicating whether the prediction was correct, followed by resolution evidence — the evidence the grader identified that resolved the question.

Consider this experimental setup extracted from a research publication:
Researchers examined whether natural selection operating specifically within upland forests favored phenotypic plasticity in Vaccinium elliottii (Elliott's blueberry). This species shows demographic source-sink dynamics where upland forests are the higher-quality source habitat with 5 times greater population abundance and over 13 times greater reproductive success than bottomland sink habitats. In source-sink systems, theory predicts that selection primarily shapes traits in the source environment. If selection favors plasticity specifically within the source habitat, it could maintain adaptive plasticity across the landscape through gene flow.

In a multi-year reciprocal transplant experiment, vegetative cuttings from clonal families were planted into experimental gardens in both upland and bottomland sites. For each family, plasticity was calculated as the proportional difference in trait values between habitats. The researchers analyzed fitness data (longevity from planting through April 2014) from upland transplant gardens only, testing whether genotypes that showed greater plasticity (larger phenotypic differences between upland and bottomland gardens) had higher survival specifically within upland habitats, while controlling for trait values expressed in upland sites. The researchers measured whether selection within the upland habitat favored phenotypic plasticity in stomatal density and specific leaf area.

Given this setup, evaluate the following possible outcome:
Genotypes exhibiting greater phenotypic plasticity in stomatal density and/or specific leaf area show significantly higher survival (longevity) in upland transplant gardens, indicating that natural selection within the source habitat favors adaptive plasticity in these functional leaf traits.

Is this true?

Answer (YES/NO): YES